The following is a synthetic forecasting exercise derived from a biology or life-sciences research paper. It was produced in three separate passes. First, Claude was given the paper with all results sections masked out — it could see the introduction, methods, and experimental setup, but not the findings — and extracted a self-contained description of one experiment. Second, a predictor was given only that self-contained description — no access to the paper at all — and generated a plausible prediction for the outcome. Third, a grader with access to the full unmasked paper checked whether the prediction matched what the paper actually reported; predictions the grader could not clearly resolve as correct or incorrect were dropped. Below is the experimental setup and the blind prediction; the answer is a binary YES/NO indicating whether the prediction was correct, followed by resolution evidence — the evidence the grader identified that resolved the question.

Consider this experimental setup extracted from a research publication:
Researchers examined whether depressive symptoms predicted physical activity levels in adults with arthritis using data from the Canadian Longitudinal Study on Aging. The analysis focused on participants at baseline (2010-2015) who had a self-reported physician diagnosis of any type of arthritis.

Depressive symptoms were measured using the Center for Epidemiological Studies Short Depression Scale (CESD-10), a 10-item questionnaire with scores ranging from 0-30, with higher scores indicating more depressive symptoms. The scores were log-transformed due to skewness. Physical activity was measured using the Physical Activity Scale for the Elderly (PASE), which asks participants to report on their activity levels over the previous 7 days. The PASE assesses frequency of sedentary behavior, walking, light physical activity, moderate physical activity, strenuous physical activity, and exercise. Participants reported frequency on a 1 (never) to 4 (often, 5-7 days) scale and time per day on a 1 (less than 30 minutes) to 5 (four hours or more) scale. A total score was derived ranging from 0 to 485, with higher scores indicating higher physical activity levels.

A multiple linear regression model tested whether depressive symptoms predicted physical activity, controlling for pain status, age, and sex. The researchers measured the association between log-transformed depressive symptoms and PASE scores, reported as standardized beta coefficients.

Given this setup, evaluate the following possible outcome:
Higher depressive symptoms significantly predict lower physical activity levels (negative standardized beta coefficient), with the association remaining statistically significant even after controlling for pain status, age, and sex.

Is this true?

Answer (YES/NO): YES